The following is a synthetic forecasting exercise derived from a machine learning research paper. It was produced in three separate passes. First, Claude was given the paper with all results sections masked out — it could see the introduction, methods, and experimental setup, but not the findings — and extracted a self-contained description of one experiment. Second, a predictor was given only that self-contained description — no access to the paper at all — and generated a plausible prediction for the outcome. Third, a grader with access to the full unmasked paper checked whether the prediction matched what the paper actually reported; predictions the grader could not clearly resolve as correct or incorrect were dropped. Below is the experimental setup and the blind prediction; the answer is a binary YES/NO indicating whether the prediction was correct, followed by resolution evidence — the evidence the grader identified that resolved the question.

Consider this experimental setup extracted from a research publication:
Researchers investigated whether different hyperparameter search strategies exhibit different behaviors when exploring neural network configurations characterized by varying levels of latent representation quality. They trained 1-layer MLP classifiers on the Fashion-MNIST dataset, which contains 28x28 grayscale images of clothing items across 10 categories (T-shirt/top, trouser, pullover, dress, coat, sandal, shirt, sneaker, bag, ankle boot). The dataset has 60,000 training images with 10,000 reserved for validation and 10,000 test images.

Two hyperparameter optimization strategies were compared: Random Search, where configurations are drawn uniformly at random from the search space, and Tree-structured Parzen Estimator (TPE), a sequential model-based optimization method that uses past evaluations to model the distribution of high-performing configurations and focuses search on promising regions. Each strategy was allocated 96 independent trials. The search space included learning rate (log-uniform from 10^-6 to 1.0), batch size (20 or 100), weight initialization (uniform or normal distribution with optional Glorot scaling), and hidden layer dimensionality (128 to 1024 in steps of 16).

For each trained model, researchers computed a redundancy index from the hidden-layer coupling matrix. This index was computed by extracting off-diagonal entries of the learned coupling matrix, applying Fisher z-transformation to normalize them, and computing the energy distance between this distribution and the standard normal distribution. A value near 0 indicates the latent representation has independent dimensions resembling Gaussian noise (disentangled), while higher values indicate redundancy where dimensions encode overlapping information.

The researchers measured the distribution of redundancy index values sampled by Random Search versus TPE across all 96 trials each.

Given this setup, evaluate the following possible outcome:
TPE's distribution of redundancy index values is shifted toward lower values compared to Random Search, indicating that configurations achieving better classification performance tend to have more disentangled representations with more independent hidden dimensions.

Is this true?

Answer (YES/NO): YES